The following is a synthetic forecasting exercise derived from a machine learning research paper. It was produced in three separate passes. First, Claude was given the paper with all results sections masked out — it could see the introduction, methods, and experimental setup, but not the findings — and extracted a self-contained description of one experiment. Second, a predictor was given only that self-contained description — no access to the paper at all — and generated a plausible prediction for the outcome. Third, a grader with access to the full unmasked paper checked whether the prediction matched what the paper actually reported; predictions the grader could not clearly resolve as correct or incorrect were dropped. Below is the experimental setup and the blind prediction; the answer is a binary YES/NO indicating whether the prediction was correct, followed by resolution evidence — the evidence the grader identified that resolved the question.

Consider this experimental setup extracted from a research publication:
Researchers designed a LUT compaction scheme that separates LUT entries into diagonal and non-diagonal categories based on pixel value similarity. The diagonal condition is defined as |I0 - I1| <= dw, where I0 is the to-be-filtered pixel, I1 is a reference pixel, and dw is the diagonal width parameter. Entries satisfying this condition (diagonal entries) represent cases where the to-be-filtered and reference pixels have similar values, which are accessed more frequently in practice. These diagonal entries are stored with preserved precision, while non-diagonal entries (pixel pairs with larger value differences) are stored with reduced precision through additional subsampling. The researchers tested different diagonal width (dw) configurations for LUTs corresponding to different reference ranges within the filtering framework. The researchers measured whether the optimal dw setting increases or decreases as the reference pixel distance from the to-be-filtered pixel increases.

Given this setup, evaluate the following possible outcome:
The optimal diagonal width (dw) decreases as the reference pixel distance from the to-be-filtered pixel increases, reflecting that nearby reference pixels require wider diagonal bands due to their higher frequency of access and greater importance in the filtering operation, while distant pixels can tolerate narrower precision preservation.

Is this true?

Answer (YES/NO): NO